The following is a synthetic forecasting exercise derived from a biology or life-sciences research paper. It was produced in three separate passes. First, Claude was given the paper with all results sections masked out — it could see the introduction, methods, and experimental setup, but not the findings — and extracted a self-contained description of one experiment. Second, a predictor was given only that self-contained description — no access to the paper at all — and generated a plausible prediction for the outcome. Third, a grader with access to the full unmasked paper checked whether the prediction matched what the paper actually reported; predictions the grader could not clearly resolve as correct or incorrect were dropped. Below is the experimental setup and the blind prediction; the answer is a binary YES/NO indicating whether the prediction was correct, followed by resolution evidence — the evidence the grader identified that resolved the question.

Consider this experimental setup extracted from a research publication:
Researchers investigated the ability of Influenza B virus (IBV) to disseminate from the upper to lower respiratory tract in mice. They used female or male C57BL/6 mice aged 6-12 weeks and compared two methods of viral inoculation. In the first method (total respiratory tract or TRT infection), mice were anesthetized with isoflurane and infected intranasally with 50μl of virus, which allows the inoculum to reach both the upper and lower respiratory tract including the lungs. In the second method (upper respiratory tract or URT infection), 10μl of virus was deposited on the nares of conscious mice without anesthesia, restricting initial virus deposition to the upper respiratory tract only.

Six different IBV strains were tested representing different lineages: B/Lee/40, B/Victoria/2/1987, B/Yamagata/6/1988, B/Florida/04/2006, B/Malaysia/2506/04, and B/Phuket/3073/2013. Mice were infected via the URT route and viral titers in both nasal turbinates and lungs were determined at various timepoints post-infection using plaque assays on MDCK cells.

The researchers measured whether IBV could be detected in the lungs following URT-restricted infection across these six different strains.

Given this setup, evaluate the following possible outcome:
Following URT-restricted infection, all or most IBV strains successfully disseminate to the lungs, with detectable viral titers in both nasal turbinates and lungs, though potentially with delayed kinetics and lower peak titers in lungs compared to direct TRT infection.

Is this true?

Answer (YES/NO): NO